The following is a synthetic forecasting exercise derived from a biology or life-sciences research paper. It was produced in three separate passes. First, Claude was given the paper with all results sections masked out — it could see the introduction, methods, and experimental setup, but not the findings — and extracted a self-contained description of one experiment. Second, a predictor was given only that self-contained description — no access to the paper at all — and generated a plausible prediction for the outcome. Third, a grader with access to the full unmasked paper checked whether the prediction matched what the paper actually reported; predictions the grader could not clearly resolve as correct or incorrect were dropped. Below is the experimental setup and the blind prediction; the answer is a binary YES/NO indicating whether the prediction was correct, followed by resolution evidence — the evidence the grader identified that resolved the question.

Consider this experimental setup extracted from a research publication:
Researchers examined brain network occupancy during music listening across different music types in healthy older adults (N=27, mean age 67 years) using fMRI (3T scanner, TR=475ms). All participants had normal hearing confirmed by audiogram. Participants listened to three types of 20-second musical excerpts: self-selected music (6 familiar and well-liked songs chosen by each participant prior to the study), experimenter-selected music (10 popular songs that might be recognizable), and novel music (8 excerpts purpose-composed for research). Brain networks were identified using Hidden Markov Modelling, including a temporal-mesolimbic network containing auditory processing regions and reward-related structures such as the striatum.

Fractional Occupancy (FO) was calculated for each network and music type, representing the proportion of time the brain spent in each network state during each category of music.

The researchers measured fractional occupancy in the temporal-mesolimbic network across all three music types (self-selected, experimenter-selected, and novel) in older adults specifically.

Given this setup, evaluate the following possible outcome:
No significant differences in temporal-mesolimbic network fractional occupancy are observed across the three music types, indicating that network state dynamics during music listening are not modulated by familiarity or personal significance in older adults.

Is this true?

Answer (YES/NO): NO